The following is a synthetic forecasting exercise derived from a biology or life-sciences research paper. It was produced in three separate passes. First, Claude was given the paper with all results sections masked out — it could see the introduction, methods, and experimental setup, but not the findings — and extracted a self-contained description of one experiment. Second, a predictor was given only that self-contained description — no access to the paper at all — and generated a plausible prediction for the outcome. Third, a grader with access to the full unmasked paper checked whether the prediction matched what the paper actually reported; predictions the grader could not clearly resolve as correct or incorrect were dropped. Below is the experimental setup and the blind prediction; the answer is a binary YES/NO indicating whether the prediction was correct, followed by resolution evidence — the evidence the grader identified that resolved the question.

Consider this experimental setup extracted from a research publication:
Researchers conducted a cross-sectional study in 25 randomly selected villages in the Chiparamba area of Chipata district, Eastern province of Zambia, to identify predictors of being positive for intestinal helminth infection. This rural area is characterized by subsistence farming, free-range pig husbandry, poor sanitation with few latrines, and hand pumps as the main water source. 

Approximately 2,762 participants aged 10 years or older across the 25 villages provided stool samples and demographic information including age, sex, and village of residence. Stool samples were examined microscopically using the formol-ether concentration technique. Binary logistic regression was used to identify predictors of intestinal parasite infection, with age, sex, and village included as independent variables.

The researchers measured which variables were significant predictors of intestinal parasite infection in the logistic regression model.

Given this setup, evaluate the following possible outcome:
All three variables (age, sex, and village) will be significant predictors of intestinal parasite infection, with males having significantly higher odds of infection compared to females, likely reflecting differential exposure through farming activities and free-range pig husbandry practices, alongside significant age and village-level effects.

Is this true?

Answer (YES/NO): NO